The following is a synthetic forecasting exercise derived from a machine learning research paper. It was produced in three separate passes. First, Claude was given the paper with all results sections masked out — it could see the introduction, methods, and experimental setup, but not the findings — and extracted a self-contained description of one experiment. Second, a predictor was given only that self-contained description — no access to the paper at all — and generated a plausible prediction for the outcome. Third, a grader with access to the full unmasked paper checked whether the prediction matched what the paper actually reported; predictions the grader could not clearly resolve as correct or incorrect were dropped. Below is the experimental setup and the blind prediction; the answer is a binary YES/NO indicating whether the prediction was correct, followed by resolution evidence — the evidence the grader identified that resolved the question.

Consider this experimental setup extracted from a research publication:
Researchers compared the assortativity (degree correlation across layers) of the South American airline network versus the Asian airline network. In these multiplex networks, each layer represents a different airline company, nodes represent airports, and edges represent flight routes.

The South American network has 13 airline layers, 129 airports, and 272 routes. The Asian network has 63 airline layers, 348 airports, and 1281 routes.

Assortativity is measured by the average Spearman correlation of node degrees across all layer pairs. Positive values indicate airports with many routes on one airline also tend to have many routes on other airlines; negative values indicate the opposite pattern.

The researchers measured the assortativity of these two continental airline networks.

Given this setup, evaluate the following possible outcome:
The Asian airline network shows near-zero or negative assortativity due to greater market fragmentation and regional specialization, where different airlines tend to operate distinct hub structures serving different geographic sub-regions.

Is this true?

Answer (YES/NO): YES